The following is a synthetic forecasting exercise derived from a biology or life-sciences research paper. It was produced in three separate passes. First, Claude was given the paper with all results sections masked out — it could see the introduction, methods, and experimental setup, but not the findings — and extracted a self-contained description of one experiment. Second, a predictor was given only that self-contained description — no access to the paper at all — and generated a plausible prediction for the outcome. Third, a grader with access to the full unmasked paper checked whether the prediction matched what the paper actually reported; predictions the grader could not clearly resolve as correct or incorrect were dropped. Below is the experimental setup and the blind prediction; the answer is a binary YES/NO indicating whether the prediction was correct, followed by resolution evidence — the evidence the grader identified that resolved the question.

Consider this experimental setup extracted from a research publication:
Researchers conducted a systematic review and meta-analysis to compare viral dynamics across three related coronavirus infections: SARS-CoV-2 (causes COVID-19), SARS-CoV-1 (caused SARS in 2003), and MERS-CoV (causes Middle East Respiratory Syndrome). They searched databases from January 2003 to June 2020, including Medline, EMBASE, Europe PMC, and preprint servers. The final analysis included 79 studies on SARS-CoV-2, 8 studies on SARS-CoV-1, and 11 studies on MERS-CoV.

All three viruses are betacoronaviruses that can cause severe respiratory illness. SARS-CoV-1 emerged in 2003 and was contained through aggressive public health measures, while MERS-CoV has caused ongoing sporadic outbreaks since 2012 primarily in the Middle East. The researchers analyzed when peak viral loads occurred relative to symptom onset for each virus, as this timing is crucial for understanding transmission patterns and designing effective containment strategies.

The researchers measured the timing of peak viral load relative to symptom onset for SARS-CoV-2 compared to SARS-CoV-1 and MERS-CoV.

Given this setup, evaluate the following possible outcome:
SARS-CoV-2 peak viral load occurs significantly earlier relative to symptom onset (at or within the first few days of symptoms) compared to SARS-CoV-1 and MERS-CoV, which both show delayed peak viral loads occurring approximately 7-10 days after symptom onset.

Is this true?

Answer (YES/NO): NO